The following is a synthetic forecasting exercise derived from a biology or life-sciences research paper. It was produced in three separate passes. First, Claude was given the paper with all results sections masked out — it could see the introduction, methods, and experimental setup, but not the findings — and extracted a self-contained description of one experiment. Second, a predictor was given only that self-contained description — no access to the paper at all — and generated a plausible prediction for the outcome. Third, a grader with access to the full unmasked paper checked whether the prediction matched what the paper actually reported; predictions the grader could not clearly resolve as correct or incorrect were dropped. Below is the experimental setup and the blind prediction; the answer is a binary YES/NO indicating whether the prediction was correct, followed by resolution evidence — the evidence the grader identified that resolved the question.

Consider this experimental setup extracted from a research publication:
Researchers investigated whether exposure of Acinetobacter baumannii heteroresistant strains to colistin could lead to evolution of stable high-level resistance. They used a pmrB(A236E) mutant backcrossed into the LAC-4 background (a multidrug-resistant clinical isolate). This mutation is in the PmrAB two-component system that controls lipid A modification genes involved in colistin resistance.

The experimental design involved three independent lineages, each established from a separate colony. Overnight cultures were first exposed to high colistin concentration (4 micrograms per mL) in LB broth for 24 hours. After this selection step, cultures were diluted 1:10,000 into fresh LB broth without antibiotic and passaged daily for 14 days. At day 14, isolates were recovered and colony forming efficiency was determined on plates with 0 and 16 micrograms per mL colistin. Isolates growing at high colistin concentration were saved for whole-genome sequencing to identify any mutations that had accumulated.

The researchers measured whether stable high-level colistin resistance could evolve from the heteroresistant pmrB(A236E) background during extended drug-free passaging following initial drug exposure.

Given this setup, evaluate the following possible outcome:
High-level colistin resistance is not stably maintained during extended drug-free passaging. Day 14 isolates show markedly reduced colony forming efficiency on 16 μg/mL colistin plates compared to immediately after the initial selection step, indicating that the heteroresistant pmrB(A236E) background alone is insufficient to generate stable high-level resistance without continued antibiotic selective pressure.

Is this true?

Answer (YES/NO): YES